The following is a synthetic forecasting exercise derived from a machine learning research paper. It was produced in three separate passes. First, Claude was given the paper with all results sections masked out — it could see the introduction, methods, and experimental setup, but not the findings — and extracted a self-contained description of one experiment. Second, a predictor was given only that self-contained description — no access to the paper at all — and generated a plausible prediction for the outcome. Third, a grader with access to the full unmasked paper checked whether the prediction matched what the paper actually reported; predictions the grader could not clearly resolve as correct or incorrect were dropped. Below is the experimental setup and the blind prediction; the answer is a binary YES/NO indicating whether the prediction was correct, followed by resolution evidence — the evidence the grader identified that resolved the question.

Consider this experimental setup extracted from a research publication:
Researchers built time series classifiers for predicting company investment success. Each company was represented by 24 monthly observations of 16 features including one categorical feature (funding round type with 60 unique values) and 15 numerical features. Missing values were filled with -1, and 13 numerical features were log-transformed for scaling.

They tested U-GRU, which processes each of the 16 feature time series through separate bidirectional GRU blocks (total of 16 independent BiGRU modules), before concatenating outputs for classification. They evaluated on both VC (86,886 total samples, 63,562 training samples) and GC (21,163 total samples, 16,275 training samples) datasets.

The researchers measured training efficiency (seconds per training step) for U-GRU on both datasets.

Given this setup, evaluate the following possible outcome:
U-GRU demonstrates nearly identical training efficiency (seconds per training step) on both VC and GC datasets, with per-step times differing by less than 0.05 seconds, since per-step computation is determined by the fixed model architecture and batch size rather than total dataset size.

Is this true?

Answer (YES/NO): NO